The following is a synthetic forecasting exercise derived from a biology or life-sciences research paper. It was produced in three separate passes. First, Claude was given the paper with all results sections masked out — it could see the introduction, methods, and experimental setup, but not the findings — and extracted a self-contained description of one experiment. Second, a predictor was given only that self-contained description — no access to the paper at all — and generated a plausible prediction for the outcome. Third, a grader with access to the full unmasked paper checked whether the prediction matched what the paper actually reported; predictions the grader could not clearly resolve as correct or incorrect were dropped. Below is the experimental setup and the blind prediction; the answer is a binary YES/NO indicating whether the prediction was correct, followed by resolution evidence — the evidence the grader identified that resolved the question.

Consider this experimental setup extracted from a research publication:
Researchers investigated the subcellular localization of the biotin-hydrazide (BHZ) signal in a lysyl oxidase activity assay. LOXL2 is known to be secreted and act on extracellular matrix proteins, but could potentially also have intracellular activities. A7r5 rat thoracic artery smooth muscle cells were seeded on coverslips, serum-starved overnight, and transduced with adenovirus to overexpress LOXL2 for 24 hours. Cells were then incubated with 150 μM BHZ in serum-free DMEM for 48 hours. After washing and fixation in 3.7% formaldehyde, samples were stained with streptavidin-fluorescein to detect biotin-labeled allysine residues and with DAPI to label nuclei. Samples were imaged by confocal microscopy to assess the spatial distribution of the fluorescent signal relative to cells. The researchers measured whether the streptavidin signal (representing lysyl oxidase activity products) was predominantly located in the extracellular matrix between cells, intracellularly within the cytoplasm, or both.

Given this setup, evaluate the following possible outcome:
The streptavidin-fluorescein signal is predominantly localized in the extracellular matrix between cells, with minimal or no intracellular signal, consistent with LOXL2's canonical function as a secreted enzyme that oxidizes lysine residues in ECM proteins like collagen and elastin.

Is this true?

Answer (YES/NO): YES